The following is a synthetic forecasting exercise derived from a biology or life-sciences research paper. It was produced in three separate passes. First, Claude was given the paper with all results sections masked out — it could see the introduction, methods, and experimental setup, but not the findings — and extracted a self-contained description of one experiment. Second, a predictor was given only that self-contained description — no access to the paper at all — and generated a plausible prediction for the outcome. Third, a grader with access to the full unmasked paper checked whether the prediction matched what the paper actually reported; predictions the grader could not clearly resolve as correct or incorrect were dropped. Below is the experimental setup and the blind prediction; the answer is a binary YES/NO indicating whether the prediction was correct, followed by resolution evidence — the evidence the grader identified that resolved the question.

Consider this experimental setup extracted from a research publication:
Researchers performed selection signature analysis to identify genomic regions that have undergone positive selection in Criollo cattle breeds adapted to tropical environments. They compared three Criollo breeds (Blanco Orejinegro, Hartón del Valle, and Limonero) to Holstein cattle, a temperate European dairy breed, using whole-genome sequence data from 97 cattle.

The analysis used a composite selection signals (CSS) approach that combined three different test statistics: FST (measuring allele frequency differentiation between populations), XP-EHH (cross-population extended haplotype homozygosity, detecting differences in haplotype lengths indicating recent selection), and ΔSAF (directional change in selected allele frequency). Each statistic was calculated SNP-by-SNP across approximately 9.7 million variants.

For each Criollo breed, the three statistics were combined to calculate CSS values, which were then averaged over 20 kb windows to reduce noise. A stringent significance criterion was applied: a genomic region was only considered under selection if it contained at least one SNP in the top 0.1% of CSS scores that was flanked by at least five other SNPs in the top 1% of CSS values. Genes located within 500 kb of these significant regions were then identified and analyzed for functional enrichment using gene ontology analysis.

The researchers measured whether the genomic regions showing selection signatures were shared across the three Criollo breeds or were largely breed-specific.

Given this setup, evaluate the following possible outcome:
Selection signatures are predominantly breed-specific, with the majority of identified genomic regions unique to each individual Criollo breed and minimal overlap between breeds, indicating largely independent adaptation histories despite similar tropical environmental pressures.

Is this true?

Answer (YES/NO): NO